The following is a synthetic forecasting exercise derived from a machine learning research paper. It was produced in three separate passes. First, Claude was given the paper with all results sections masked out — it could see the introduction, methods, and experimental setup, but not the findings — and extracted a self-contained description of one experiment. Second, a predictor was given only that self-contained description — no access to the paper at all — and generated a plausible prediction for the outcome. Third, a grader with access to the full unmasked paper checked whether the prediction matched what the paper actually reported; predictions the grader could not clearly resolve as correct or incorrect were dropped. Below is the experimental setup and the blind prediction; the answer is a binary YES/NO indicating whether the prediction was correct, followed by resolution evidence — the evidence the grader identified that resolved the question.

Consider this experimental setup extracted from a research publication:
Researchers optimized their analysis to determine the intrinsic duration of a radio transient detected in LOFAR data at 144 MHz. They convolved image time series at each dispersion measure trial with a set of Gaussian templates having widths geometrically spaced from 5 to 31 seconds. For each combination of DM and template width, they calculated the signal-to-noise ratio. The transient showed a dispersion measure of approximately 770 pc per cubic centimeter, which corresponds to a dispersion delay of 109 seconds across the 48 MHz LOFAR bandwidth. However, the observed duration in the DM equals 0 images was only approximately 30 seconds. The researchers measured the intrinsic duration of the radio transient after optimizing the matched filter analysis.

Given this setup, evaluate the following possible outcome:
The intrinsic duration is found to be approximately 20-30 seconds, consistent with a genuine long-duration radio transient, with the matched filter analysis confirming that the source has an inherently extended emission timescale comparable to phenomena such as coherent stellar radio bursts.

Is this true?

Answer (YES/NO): NO